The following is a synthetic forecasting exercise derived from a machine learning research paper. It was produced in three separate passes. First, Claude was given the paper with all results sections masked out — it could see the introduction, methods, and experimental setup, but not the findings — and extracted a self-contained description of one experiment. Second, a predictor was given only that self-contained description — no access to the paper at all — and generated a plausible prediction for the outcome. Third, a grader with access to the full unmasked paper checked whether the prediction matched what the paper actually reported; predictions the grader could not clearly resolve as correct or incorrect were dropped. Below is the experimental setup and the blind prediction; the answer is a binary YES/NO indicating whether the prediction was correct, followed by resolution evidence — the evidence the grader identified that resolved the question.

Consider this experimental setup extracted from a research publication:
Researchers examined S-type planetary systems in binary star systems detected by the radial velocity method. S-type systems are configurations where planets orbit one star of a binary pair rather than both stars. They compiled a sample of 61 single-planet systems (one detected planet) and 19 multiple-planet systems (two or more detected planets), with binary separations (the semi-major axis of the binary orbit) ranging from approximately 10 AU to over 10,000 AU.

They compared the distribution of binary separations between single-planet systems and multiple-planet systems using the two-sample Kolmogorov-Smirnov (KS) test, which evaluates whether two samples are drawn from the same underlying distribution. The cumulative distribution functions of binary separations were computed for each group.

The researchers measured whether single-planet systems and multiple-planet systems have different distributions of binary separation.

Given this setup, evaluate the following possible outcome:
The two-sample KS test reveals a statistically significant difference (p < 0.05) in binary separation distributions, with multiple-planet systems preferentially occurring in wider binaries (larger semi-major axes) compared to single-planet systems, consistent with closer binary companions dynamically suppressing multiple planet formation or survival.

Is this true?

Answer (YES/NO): YES